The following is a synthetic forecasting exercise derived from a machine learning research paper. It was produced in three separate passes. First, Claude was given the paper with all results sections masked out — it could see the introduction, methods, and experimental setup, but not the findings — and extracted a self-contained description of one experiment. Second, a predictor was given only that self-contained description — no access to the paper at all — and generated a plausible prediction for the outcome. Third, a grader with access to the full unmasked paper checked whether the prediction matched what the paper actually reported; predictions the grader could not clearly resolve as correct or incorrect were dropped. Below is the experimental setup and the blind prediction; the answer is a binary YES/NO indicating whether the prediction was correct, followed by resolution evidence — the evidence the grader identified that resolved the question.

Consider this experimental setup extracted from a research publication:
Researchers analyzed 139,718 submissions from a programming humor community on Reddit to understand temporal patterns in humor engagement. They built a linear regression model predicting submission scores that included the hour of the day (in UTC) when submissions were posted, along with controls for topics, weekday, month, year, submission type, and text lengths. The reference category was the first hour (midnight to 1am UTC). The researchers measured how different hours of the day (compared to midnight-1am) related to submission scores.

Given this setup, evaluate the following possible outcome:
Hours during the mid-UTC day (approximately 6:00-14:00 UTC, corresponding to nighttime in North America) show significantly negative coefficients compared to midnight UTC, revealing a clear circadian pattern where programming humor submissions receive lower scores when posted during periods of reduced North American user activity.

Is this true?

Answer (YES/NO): NO